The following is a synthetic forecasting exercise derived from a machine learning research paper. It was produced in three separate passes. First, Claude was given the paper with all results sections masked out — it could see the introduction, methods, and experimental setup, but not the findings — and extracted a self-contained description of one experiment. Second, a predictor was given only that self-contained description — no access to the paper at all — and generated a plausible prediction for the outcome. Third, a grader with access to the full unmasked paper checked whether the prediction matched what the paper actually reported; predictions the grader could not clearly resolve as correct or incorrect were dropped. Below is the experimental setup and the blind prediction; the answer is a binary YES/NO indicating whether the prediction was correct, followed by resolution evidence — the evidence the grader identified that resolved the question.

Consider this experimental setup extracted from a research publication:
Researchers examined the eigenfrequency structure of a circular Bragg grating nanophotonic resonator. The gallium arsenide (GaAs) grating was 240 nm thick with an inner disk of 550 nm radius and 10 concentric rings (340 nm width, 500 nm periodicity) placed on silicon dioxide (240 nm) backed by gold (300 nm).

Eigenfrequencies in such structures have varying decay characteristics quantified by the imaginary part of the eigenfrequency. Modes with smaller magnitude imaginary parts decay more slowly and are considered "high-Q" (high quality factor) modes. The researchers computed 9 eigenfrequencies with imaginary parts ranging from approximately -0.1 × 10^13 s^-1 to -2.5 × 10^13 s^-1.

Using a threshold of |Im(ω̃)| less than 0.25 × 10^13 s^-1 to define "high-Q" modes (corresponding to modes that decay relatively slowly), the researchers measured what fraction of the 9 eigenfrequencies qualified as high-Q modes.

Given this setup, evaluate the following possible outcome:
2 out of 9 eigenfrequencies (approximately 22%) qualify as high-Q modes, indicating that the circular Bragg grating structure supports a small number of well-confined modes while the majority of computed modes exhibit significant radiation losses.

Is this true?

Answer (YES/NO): NO